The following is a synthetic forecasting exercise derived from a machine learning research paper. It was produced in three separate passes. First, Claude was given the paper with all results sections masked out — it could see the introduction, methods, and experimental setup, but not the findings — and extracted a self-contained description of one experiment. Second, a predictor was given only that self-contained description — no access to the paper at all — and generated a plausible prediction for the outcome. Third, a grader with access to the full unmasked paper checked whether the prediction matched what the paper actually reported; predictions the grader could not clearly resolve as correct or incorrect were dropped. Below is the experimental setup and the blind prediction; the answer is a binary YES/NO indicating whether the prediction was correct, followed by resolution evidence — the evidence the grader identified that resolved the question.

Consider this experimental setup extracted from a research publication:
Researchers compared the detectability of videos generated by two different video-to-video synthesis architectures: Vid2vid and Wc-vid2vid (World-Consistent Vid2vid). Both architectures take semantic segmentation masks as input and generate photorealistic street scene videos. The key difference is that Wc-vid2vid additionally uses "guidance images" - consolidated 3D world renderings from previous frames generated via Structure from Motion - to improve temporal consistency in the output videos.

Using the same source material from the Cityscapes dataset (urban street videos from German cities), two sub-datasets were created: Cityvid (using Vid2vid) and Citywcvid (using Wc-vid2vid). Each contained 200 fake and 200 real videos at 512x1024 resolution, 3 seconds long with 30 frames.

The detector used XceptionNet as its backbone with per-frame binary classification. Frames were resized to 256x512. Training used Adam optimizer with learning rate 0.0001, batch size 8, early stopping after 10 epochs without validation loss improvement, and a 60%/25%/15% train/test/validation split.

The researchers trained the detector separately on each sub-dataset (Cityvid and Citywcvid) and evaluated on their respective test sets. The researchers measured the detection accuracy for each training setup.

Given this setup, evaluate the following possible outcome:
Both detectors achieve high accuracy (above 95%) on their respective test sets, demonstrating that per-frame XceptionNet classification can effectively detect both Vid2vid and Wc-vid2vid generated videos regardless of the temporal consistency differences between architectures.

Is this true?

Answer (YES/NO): YES